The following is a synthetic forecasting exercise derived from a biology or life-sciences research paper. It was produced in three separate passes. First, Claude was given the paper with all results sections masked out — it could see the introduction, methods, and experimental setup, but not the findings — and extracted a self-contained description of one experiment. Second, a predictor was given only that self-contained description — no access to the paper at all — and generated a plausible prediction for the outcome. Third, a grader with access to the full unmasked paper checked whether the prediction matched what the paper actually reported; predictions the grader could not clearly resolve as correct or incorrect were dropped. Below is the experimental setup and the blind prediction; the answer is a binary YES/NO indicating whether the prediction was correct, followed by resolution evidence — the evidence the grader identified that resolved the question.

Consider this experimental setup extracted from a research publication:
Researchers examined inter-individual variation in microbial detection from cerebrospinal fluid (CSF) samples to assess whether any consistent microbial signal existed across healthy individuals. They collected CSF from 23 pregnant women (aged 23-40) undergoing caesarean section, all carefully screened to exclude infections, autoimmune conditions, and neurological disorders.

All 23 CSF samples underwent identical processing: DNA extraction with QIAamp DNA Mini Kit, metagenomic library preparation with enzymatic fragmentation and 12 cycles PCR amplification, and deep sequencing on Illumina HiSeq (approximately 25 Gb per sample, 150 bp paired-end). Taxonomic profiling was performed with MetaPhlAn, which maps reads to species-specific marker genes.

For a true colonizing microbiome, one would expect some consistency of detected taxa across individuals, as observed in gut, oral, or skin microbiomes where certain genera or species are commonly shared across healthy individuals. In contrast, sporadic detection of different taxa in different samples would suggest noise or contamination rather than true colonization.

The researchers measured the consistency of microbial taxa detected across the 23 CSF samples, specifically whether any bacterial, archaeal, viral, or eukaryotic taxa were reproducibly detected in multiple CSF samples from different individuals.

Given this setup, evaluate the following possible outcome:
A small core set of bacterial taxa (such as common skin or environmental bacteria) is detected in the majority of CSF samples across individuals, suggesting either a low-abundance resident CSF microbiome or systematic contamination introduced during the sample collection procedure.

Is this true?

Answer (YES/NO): NO